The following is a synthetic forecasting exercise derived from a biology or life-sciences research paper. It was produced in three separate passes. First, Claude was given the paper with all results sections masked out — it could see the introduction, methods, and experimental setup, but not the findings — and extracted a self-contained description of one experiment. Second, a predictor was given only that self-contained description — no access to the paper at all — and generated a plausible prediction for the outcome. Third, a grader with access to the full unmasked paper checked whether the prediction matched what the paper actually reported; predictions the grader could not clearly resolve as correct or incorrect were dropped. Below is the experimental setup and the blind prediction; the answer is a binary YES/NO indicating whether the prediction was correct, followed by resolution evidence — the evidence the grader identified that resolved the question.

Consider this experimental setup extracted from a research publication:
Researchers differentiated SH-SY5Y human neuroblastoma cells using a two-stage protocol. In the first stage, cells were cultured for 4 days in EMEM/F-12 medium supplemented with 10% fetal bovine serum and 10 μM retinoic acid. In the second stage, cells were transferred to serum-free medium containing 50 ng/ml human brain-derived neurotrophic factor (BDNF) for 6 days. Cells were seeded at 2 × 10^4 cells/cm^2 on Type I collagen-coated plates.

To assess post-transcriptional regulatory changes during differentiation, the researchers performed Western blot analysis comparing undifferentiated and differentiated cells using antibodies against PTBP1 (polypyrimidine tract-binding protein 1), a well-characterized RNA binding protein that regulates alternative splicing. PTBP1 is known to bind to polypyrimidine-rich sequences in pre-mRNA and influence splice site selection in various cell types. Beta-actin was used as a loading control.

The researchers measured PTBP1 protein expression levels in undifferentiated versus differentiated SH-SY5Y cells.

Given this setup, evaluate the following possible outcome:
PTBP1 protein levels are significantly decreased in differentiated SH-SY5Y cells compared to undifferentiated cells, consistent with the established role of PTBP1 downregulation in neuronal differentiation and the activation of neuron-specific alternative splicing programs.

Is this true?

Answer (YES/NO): YES